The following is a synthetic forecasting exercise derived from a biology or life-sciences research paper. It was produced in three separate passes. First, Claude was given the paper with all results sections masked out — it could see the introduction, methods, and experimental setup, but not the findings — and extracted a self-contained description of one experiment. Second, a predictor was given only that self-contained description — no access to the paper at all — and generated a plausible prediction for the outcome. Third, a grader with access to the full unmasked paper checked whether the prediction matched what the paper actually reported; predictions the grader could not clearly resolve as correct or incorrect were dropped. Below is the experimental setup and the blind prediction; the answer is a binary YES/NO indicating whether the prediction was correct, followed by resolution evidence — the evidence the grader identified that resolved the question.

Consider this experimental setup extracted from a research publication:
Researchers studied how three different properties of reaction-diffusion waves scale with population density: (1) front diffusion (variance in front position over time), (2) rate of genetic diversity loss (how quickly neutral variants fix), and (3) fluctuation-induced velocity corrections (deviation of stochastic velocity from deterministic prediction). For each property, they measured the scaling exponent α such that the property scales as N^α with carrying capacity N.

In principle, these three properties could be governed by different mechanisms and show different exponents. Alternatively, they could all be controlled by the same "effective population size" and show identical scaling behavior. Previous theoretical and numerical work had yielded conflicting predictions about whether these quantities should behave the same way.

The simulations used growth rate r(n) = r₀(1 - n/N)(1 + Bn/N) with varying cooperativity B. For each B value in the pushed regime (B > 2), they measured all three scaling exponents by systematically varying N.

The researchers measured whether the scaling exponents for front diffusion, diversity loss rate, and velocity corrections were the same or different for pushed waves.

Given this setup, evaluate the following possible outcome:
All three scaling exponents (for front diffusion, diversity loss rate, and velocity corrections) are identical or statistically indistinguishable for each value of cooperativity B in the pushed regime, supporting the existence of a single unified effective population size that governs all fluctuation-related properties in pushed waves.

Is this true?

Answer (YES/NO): YES